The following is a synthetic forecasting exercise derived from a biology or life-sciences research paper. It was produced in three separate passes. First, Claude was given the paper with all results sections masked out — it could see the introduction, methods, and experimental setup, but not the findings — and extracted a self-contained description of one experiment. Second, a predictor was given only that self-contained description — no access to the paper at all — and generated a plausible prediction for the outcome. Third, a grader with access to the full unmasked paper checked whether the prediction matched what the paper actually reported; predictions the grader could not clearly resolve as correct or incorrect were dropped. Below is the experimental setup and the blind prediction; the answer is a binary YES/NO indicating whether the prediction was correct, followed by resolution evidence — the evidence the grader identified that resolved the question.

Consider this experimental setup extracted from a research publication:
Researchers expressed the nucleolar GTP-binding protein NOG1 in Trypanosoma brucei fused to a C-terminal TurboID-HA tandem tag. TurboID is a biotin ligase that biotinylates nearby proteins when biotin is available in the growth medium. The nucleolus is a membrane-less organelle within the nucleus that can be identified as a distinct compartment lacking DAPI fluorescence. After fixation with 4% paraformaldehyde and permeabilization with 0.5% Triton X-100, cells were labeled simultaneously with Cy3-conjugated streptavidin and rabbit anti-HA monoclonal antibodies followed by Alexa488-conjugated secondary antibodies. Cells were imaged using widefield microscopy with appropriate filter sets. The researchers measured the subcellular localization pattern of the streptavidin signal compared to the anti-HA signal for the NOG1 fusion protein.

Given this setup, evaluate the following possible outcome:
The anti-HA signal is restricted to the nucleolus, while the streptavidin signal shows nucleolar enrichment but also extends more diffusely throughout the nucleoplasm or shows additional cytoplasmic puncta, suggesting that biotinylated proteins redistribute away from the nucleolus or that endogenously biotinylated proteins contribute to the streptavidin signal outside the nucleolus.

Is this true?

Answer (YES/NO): NO